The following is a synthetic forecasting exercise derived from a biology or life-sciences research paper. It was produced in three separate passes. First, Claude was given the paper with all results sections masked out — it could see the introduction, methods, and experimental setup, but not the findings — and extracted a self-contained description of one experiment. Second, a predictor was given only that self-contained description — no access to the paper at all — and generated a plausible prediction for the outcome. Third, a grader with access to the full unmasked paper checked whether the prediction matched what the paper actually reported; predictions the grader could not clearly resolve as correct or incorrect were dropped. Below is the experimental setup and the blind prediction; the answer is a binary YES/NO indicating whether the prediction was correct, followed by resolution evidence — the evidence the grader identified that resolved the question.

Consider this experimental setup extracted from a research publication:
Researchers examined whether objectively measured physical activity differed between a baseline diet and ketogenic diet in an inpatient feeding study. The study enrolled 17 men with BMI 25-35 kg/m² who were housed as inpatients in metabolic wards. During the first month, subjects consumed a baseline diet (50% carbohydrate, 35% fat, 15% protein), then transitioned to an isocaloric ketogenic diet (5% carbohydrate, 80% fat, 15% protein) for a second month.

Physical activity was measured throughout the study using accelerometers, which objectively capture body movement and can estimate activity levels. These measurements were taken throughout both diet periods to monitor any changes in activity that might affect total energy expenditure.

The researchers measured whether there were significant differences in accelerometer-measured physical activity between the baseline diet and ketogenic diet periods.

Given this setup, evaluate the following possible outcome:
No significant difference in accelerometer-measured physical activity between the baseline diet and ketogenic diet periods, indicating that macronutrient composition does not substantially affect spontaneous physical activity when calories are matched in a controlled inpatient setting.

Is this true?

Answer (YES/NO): YES